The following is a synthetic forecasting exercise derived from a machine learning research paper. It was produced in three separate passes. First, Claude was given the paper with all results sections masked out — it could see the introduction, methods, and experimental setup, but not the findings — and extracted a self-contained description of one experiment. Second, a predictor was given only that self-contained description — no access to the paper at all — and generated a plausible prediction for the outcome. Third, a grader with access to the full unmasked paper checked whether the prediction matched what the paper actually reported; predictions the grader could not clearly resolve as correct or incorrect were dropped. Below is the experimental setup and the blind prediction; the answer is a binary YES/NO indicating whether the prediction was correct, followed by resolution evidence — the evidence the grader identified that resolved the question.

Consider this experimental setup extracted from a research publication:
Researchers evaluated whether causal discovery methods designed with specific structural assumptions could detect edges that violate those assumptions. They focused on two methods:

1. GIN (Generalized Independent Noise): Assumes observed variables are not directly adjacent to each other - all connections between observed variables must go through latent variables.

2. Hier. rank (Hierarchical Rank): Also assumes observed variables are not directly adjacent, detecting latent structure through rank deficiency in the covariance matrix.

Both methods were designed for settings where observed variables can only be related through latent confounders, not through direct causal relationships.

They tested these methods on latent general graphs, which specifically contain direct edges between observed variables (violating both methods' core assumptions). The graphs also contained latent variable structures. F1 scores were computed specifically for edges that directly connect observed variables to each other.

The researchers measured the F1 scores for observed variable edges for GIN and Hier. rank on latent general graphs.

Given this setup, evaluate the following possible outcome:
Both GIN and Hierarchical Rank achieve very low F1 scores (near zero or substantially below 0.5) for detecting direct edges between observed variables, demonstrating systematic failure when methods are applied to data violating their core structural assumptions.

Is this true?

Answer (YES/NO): NO